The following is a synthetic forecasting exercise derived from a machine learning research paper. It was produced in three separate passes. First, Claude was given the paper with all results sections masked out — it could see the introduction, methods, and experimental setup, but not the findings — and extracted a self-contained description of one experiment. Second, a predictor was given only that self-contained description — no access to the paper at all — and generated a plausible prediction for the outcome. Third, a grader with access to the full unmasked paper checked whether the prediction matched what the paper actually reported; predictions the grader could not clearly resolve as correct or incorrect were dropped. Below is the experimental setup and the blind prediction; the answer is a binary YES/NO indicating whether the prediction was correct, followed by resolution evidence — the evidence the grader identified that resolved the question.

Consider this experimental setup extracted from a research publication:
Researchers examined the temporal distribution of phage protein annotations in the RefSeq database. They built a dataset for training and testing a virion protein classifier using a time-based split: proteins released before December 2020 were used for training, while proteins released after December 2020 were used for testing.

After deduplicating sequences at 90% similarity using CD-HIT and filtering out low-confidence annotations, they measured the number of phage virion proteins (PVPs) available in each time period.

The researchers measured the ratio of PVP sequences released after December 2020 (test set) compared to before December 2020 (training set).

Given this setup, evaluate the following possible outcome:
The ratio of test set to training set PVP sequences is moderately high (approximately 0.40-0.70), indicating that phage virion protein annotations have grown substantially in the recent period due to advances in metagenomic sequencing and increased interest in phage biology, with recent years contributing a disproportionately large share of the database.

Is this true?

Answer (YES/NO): NO